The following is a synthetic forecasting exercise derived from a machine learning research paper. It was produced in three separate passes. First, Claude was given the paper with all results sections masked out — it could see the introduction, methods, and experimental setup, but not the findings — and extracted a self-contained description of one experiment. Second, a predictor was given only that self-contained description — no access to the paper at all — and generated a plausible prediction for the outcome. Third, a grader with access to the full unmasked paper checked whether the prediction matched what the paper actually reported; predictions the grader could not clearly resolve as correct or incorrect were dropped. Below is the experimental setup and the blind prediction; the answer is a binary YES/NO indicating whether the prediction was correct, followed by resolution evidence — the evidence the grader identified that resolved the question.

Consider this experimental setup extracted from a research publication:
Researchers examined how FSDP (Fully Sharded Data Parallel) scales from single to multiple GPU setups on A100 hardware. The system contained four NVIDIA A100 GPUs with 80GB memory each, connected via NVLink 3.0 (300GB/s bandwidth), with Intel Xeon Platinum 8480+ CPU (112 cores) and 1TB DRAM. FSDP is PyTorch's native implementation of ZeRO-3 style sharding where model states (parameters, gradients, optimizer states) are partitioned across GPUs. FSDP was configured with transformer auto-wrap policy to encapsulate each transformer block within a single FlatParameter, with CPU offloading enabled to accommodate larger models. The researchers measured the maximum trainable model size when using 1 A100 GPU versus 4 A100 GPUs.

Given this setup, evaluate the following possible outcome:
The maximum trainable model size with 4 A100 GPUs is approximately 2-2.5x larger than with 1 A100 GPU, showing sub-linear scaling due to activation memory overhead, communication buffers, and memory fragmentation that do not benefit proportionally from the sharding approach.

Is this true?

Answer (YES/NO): NO